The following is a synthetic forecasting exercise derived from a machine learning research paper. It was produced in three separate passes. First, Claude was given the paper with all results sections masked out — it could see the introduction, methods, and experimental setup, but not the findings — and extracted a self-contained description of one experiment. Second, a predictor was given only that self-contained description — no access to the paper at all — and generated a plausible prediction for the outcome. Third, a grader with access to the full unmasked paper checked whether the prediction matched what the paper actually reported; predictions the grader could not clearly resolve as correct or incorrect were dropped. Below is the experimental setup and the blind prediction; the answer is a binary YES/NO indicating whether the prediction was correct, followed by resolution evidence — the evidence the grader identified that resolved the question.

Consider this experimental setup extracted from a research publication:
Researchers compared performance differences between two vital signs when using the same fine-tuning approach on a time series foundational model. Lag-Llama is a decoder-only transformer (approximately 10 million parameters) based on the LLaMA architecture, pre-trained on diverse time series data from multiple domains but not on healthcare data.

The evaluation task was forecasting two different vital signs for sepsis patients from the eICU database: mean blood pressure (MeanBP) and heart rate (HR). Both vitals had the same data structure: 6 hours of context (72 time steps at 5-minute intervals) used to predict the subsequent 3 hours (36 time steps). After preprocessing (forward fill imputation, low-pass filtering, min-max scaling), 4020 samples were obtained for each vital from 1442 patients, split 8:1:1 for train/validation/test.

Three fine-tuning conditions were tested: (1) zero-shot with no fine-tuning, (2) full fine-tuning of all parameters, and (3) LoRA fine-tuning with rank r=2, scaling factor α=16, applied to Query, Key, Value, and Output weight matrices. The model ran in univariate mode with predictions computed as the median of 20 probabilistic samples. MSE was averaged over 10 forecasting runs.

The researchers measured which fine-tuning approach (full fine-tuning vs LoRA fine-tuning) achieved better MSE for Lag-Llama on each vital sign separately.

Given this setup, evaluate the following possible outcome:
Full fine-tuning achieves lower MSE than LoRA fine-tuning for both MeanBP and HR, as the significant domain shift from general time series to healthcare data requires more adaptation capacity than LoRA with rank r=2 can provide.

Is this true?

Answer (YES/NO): NO